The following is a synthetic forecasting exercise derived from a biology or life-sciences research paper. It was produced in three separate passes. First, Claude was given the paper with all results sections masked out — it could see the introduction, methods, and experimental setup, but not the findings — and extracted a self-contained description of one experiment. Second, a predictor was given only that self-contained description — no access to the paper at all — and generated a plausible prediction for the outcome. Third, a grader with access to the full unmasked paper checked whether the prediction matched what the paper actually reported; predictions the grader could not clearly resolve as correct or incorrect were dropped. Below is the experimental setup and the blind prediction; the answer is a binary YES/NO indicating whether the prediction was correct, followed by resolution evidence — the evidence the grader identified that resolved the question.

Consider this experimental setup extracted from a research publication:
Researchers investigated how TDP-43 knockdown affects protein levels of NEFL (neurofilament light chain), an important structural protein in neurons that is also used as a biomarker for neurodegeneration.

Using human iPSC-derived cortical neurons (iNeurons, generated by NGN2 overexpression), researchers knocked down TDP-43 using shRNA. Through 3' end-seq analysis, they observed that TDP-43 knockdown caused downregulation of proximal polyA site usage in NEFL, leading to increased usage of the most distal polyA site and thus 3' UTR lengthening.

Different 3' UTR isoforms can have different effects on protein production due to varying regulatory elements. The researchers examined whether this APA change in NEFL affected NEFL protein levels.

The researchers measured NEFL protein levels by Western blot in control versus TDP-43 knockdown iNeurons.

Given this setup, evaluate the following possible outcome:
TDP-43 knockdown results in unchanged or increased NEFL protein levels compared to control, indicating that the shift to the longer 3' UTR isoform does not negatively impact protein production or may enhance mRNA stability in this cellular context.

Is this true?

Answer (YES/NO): NO